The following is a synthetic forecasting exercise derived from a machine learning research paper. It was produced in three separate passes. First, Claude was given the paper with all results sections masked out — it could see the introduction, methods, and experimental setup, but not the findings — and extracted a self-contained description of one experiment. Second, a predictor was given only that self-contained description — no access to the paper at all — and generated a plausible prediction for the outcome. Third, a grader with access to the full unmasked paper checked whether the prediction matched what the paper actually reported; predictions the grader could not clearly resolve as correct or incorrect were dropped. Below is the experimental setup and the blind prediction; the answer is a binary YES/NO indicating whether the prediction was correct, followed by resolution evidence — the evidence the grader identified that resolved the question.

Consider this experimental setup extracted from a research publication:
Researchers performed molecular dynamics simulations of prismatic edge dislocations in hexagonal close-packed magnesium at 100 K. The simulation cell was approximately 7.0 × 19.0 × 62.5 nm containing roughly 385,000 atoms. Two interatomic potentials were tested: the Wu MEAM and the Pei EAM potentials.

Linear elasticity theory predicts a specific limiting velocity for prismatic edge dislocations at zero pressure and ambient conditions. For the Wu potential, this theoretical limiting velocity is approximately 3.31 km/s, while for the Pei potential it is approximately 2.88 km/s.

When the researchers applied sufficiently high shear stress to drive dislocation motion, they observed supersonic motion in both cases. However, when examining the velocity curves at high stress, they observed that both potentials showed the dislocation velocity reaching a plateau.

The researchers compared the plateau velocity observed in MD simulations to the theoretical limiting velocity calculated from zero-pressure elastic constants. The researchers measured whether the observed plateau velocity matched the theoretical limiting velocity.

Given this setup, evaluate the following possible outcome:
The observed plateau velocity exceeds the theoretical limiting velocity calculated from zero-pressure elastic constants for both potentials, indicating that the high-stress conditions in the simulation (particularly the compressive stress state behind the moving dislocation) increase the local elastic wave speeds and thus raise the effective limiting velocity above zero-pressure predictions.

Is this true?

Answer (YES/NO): NO